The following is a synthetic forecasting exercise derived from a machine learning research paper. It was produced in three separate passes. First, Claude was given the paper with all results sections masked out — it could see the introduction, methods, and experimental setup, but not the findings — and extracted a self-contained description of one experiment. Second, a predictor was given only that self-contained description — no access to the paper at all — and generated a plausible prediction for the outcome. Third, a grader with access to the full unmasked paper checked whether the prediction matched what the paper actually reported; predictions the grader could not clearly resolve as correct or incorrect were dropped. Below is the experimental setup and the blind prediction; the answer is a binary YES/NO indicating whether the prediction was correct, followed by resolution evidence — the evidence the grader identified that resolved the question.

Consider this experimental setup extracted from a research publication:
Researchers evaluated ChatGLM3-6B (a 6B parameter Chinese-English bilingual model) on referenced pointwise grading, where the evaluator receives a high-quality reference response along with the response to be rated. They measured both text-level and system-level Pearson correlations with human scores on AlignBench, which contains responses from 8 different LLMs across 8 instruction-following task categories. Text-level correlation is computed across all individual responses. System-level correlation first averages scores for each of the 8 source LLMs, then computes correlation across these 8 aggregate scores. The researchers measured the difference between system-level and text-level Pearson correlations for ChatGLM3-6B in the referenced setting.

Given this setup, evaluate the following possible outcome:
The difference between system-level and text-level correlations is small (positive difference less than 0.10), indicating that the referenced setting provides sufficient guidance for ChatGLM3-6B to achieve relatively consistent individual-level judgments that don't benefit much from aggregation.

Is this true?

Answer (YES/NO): NO